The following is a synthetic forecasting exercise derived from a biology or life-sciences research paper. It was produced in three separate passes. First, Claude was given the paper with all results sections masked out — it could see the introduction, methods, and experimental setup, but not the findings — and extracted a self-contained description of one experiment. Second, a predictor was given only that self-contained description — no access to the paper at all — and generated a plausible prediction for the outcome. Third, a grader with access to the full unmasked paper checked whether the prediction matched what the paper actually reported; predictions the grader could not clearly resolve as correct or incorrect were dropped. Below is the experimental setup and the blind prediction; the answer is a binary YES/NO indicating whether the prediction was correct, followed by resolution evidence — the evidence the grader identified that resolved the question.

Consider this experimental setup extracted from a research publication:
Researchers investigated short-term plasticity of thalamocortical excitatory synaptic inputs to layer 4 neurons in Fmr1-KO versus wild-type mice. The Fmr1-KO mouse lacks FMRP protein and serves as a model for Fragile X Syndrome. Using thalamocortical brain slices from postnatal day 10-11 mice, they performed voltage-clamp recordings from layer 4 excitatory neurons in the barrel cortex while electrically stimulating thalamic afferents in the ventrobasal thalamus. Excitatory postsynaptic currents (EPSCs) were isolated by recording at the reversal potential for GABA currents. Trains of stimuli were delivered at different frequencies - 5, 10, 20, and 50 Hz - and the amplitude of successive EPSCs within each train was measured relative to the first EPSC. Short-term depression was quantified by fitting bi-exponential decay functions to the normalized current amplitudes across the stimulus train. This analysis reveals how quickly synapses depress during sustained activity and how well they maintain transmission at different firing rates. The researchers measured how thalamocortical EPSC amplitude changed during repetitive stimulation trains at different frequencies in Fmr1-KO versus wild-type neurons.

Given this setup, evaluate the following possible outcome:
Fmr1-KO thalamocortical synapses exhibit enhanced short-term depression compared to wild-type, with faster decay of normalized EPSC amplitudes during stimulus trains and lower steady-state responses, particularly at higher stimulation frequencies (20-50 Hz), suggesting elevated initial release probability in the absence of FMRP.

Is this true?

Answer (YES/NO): NO